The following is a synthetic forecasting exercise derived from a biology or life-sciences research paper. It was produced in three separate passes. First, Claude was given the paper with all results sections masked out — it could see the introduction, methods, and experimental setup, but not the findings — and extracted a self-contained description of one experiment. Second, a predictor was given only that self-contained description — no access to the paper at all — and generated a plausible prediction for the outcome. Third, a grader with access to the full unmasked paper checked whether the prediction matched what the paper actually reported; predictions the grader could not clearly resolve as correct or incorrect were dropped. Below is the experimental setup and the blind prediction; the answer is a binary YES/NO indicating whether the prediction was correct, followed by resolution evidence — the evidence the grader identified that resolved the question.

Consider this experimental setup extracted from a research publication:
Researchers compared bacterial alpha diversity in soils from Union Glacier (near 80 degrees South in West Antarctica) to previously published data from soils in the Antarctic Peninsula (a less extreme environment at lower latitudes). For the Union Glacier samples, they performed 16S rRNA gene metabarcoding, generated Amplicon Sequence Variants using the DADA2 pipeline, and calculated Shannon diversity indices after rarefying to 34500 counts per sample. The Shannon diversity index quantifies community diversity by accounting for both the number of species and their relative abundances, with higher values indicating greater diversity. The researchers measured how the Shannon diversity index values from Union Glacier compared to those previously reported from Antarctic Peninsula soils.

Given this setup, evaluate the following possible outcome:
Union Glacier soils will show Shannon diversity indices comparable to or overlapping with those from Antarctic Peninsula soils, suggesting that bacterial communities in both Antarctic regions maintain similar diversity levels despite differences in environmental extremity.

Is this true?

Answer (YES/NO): NO